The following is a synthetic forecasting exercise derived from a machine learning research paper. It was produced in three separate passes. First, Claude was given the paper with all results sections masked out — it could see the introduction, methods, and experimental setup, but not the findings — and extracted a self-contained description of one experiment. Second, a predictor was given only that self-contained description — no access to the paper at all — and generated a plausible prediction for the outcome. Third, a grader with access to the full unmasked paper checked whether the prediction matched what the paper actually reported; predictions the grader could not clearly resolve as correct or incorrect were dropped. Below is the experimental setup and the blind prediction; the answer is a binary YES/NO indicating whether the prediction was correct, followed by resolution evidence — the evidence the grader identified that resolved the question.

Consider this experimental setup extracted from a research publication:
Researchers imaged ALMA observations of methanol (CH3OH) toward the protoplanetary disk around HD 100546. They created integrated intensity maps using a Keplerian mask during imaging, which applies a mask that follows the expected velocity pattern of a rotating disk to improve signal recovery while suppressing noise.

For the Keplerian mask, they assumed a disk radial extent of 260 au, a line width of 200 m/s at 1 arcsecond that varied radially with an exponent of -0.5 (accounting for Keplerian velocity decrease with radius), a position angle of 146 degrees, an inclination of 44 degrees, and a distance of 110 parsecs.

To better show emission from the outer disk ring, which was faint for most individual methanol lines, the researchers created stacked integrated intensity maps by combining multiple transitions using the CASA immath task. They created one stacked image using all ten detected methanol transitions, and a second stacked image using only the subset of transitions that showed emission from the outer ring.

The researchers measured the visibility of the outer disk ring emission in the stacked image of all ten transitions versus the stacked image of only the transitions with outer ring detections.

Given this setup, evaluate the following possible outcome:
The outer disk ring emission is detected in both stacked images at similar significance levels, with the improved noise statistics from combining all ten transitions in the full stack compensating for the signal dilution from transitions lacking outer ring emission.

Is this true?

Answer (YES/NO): NO